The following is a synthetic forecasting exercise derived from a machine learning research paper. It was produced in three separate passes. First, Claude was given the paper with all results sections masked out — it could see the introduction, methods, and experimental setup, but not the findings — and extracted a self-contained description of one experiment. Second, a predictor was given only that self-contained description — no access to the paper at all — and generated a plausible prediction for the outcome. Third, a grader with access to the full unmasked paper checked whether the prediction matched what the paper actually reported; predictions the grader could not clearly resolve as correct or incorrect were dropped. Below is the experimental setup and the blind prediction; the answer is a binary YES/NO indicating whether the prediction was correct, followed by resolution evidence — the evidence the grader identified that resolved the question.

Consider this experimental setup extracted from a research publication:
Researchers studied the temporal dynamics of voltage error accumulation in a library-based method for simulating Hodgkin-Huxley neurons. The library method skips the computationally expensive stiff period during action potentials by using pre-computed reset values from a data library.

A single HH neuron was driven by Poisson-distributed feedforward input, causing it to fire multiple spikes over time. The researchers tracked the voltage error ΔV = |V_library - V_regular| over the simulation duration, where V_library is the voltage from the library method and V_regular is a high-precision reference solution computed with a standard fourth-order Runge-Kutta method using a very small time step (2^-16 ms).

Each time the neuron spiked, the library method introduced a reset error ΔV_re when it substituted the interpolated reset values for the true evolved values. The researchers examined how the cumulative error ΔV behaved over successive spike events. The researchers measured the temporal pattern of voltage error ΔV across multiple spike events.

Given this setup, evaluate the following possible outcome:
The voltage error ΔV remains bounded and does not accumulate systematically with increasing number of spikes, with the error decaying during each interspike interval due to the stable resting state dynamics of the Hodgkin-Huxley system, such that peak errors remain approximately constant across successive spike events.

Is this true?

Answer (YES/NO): YES